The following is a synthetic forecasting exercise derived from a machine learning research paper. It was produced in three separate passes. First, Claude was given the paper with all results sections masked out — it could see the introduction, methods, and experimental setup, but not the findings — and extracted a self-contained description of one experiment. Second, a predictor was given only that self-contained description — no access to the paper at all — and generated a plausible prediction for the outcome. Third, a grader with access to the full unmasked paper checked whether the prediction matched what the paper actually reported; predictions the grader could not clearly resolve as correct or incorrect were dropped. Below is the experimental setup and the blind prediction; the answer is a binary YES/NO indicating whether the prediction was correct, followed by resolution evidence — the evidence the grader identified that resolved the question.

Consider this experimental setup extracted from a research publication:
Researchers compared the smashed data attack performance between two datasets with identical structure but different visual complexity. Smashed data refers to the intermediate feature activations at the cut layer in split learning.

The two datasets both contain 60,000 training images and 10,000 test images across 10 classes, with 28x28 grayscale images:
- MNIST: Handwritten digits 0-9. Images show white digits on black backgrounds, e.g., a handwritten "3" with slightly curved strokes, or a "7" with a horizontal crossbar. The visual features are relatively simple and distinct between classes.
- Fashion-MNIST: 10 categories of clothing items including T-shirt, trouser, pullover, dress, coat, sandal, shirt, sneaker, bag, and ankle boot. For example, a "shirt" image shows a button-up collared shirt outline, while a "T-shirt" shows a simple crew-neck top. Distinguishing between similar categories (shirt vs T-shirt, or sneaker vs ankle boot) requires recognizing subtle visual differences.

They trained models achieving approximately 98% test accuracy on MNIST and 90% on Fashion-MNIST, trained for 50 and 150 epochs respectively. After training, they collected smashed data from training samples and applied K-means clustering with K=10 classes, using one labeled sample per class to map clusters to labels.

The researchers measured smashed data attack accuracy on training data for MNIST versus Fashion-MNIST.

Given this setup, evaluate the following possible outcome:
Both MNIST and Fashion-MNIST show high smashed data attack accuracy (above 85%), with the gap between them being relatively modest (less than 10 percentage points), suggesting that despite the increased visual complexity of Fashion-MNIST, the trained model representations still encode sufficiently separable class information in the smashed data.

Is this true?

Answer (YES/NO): NO